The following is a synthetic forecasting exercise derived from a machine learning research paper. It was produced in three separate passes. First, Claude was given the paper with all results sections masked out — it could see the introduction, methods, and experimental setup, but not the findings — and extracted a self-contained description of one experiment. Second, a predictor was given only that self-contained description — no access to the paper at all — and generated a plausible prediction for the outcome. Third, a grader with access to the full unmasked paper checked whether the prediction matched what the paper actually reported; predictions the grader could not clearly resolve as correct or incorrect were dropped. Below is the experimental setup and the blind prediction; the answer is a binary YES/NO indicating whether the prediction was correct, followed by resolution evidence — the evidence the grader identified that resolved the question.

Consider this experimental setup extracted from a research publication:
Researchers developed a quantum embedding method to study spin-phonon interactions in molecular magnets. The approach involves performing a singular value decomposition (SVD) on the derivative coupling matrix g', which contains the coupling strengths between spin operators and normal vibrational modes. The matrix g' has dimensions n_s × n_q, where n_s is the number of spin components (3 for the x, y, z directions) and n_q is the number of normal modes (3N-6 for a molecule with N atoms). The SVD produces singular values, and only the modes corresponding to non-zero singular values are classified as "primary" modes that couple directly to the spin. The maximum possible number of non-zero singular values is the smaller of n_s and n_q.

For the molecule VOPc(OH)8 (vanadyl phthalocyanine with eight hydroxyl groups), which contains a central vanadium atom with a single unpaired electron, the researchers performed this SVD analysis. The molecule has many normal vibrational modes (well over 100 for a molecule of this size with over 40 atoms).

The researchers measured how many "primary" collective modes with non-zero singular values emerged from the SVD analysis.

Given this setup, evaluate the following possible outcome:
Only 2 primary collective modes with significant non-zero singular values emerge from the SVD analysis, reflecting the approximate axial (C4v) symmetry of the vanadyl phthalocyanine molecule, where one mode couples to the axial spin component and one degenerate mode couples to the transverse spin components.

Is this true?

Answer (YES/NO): NO